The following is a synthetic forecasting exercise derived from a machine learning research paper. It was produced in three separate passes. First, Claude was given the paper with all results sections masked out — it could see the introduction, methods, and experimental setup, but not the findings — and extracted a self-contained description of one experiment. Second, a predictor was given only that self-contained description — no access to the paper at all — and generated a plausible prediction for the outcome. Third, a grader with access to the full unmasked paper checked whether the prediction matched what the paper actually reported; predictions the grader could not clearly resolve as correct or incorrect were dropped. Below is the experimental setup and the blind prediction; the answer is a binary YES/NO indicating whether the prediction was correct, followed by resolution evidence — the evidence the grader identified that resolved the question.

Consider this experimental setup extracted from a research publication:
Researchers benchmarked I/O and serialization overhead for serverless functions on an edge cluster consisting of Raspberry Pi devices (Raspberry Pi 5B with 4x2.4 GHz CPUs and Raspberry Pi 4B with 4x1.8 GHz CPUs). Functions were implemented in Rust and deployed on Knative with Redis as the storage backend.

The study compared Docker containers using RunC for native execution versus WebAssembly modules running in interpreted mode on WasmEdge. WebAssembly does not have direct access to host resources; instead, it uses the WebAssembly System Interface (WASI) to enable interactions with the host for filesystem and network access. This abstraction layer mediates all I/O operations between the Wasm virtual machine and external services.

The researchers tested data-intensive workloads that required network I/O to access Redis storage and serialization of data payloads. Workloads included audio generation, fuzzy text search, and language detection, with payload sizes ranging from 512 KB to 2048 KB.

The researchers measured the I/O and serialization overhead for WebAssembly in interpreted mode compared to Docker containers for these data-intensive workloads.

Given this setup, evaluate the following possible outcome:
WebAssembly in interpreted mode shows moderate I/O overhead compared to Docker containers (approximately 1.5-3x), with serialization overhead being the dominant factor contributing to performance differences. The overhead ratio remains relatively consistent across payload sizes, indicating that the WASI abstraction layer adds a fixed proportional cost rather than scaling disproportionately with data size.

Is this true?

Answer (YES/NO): NO